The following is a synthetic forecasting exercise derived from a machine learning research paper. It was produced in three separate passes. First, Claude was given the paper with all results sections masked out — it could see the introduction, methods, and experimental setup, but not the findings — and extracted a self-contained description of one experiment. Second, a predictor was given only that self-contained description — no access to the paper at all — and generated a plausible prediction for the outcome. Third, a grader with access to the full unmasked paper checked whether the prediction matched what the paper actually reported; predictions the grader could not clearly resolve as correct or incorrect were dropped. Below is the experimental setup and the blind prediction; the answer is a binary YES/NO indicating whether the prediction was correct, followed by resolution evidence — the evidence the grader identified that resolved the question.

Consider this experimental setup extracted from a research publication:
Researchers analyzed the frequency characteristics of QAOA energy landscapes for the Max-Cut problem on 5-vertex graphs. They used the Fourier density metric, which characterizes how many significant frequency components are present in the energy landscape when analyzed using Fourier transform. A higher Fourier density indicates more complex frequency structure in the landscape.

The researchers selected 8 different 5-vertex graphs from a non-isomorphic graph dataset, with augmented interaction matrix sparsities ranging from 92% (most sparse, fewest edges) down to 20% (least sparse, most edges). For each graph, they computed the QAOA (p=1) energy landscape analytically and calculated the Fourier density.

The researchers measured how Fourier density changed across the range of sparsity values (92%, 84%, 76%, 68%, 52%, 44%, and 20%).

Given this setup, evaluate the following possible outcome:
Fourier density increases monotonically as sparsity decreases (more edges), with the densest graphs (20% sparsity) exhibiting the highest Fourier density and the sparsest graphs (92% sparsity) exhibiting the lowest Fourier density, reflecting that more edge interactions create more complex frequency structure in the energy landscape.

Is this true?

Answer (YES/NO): NO